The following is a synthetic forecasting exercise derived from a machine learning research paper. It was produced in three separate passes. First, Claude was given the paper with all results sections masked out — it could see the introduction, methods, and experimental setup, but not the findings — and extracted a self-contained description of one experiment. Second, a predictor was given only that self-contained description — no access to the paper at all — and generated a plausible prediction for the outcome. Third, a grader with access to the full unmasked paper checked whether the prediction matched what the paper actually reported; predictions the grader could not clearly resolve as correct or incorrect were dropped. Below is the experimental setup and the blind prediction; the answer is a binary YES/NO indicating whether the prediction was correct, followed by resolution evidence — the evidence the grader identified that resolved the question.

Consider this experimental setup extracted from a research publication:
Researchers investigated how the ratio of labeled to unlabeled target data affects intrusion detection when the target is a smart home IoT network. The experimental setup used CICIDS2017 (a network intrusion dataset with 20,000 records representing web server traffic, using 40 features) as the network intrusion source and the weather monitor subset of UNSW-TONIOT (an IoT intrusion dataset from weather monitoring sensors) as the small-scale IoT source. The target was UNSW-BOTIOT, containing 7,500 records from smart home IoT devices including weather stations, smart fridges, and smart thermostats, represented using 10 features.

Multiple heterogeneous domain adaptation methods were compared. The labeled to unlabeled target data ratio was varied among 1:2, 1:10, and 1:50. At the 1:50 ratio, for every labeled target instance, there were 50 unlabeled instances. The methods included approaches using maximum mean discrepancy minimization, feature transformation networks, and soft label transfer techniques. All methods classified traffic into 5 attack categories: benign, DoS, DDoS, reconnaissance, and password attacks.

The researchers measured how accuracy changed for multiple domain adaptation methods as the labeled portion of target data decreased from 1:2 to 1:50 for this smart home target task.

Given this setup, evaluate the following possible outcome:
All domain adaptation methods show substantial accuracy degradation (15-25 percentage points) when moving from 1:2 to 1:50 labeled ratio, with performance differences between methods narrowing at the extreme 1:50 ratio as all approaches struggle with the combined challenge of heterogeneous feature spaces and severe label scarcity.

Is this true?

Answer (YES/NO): NO